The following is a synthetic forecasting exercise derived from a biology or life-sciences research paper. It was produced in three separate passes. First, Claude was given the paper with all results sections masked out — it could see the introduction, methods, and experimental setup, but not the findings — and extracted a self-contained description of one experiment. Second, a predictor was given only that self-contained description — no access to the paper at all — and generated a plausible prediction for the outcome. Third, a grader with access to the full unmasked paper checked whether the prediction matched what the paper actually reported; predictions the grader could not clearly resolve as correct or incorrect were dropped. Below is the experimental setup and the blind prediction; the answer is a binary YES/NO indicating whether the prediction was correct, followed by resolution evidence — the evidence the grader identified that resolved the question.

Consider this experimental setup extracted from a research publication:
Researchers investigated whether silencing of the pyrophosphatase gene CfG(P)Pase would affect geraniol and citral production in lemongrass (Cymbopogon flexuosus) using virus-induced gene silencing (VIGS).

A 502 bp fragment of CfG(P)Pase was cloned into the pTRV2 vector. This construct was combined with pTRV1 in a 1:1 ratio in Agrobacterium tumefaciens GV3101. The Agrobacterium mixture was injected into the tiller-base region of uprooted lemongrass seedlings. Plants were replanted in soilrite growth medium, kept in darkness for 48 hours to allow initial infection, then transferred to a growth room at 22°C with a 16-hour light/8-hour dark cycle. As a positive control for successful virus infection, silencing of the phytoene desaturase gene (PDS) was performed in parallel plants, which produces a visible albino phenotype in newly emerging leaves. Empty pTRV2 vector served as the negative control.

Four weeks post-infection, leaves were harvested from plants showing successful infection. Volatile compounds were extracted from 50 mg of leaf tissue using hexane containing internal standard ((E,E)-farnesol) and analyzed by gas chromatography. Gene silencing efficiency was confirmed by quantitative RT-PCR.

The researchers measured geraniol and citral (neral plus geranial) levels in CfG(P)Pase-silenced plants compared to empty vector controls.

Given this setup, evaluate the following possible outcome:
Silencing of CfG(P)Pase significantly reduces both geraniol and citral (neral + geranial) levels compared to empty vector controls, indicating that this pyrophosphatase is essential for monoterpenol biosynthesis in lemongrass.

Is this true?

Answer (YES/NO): YES